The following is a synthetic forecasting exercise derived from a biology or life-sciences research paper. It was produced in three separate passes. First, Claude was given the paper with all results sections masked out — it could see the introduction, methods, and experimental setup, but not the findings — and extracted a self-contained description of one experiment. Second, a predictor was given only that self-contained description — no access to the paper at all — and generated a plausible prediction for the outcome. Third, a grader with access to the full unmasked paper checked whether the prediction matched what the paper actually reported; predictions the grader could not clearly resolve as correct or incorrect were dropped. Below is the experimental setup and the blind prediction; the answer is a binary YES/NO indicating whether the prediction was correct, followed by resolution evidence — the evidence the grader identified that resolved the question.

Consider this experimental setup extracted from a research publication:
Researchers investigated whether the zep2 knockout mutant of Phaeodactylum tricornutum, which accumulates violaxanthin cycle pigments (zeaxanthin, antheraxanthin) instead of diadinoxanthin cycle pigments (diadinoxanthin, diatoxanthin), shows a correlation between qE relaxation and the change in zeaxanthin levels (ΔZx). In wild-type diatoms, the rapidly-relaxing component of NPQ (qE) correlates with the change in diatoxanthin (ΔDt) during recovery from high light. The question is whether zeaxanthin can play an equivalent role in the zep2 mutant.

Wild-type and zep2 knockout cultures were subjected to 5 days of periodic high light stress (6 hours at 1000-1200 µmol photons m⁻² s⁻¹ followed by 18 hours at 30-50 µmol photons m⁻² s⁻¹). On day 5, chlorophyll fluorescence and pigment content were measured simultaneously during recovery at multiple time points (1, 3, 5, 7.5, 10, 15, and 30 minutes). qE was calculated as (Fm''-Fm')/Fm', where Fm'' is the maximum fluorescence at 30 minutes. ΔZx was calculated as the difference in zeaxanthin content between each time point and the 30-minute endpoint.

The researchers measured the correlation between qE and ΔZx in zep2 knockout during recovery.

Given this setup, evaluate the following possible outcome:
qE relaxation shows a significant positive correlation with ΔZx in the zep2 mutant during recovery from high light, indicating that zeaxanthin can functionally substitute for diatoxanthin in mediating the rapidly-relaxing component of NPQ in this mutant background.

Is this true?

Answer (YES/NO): YES